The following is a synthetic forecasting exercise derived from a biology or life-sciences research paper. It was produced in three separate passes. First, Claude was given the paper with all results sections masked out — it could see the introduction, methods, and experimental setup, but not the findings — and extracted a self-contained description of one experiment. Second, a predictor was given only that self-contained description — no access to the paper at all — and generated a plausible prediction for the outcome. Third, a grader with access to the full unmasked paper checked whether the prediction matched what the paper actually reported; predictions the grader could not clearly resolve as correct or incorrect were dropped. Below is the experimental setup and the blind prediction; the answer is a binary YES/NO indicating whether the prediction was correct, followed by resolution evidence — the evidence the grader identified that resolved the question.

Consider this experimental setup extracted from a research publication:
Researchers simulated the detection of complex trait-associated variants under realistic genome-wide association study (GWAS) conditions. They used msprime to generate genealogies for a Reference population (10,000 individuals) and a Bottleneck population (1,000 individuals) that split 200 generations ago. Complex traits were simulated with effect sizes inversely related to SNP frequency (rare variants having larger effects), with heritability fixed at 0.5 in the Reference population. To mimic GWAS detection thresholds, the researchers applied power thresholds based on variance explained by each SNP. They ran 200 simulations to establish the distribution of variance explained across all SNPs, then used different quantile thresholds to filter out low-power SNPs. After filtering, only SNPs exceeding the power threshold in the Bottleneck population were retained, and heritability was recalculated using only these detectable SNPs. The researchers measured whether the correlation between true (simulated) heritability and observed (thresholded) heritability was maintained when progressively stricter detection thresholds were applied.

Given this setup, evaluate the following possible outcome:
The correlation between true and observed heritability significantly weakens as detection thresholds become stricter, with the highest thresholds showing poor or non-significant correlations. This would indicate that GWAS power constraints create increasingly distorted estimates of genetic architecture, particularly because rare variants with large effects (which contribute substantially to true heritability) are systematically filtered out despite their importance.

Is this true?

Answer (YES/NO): NO